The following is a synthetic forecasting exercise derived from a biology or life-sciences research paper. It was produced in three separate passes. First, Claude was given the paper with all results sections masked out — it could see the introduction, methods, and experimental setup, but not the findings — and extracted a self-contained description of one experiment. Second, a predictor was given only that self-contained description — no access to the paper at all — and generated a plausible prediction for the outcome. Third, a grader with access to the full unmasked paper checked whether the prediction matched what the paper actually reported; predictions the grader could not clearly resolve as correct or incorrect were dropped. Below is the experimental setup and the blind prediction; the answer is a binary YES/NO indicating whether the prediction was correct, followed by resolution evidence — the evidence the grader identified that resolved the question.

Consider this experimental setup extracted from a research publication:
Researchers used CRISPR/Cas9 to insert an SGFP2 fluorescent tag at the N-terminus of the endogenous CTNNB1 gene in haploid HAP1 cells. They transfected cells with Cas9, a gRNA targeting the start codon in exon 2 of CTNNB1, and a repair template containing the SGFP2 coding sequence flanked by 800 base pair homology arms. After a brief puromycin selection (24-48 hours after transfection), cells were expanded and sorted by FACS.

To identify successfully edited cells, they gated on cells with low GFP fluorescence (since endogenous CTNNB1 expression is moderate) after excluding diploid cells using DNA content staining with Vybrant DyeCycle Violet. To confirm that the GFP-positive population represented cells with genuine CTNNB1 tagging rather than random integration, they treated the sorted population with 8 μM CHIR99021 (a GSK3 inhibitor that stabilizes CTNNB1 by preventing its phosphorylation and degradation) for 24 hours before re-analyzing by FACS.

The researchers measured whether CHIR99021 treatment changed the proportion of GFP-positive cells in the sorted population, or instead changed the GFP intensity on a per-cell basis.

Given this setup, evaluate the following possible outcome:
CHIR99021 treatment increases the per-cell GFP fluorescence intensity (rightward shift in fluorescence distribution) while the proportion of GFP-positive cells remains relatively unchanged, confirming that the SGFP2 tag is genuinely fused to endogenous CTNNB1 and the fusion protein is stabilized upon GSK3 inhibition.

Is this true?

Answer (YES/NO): YES